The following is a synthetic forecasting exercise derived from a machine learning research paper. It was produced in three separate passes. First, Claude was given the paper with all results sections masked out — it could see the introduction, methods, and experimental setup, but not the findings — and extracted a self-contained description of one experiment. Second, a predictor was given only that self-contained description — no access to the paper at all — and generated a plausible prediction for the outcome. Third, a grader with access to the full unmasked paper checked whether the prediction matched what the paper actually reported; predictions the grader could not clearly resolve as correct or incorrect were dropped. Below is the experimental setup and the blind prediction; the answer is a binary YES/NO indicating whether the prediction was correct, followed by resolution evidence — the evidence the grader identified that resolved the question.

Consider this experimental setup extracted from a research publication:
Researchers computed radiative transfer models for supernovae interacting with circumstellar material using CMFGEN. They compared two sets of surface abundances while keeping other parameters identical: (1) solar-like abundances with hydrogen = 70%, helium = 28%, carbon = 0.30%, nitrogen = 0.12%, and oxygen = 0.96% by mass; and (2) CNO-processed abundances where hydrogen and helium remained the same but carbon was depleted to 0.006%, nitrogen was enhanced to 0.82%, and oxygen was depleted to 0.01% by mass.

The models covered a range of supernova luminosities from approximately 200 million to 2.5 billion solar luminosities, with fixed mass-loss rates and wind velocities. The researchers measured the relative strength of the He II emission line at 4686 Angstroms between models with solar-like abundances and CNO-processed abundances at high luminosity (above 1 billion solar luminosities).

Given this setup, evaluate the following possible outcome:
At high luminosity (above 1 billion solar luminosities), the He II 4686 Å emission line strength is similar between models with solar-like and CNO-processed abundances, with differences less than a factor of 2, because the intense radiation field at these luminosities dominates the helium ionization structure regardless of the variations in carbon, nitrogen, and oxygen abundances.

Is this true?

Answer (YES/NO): NO